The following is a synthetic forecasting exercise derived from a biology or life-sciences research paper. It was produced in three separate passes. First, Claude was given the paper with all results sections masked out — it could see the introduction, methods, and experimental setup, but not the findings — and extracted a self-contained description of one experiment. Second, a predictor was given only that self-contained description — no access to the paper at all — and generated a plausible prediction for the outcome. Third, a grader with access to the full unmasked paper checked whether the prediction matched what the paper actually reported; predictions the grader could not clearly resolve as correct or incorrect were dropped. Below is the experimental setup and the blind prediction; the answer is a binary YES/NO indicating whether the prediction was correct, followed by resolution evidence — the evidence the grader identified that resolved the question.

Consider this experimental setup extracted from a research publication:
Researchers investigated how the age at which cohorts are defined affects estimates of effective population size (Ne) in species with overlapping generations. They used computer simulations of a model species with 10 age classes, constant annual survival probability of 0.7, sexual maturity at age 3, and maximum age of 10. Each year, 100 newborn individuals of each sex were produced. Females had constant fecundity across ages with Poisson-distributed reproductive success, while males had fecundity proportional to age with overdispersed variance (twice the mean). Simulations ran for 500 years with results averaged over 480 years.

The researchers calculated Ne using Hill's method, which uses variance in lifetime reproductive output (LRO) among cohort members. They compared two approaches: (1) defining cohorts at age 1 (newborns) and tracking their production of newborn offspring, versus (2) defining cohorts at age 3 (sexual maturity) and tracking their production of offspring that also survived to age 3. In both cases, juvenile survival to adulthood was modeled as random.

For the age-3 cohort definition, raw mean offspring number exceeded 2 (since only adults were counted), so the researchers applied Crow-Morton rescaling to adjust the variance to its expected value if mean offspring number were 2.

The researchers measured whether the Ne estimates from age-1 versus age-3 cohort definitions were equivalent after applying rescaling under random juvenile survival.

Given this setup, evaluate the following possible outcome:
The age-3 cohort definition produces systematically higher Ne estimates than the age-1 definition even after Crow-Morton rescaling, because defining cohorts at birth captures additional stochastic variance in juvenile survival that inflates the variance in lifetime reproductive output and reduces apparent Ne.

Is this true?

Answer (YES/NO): NO